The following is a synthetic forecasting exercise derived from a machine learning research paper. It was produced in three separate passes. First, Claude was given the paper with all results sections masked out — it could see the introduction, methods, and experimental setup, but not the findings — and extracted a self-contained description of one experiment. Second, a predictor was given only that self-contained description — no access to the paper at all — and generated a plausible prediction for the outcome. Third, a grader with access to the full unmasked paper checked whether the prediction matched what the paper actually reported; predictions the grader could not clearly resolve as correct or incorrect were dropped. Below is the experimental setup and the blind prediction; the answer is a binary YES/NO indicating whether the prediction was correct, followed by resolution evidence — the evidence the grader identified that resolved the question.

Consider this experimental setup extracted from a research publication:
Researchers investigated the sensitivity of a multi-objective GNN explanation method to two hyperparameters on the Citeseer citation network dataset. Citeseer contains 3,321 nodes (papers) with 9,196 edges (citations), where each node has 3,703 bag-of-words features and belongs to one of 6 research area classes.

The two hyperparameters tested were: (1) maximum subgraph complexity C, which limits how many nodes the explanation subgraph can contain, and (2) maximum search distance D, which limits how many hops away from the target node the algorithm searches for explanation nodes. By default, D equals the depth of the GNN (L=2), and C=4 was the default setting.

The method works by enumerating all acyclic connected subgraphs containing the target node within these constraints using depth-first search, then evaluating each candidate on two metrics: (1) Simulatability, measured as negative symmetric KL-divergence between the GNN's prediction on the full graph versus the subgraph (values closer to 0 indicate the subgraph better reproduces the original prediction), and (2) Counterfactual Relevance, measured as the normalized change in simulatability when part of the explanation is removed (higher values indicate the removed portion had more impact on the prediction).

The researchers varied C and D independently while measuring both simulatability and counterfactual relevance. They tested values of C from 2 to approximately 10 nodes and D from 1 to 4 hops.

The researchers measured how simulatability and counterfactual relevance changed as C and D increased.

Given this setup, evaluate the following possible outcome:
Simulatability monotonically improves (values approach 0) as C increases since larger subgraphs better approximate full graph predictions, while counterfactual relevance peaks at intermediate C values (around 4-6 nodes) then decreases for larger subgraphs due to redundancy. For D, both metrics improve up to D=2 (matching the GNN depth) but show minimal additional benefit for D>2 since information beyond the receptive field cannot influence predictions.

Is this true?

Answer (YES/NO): NO